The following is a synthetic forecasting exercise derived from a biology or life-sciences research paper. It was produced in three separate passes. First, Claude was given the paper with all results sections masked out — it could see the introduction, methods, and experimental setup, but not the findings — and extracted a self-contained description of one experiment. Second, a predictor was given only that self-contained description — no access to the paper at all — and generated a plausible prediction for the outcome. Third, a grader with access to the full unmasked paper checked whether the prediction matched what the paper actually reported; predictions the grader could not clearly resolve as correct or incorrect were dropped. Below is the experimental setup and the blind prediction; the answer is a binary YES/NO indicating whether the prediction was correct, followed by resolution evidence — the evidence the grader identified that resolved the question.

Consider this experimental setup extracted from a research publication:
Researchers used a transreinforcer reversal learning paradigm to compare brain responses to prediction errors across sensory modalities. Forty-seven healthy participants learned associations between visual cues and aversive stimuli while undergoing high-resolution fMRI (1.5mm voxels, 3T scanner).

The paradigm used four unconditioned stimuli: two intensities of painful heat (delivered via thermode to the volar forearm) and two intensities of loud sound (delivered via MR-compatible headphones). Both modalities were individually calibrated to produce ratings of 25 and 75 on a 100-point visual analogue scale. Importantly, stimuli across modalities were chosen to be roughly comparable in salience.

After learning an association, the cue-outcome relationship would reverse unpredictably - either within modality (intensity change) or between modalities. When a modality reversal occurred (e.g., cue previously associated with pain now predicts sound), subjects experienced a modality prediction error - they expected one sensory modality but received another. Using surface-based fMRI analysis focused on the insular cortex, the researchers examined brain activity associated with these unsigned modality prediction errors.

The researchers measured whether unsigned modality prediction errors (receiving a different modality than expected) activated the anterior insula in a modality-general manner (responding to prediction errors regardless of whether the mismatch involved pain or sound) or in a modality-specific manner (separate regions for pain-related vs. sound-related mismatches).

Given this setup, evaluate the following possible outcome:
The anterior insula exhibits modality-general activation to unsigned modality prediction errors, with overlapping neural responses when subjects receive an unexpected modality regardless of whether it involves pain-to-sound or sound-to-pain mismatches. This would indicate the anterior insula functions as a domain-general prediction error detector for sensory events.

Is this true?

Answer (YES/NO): YES